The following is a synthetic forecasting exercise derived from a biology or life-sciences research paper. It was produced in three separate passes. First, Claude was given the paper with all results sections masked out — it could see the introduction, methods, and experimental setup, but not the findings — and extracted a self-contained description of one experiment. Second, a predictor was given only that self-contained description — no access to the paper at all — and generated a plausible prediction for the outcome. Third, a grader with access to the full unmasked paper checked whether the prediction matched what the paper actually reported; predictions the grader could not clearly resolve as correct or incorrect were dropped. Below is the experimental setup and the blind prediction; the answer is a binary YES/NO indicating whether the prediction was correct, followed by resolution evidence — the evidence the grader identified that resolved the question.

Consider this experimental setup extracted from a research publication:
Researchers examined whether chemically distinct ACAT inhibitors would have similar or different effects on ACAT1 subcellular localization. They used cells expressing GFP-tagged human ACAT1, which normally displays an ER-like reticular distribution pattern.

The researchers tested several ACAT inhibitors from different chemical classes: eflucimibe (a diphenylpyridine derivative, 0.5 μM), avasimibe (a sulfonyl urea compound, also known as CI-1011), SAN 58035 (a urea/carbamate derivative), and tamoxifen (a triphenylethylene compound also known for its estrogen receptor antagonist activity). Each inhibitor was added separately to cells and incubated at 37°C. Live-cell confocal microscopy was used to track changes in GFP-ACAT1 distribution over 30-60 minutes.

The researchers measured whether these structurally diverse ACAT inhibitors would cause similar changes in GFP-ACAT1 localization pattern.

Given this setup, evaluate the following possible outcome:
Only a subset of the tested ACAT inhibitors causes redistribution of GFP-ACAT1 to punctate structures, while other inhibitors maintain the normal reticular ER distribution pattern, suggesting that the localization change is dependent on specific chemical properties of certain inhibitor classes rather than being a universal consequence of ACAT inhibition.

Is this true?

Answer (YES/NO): NO